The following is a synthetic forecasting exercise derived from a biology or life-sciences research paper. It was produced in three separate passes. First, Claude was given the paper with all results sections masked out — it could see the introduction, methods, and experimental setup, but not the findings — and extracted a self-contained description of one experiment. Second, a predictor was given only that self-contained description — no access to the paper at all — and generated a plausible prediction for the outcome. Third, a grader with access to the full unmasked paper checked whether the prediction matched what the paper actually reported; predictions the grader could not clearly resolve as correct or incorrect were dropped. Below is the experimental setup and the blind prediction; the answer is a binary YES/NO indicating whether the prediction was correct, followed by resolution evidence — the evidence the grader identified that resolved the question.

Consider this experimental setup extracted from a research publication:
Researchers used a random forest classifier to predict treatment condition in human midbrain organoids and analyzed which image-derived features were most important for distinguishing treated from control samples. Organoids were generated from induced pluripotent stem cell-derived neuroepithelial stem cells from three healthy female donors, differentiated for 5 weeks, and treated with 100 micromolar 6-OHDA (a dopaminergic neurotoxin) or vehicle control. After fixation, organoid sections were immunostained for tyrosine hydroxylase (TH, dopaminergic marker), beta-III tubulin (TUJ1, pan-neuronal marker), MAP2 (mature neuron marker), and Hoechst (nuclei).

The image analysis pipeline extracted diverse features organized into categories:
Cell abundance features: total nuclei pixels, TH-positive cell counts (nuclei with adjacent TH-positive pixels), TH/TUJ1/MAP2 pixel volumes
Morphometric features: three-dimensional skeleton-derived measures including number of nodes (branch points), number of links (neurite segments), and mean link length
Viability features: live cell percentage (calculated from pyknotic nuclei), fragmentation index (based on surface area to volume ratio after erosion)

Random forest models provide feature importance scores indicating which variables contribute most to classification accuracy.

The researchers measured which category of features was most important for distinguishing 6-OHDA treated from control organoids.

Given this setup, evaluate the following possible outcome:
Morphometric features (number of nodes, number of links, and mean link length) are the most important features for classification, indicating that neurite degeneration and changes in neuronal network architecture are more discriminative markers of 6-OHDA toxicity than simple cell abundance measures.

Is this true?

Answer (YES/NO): NO